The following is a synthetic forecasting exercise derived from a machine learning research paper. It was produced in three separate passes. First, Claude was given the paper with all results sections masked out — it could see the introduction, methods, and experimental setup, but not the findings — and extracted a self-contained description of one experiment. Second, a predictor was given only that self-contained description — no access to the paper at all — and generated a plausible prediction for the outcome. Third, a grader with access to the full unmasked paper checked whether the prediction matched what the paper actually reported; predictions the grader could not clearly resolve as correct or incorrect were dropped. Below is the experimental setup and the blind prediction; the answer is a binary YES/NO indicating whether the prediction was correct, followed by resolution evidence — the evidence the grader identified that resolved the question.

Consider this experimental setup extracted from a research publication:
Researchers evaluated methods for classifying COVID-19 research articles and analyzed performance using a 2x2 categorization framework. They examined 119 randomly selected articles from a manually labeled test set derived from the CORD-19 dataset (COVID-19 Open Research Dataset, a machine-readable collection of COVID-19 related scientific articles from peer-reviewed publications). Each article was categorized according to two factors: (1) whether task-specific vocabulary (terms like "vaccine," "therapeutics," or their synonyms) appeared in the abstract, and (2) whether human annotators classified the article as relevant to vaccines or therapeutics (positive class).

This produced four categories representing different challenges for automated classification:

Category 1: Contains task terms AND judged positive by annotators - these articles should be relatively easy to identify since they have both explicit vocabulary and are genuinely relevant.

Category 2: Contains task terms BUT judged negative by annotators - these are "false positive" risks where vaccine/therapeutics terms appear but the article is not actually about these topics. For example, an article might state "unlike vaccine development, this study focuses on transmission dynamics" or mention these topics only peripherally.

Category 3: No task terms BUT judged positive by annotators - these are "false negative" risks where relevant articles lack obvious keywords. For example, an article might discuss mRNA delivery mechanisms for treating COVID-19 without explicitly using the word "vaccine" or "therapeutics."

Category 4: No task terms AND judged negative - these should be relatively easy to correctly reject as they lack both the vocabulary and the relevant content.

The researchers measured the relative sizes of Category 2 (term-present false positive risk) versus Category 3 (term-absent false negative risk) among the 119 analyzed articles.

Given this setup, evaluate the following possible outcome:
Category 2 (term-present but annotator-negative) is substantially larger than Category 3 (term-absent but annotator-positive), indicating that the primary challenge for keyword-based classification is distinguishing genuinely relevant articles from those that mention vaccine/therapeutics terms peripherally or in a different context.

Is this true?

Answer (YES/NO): NO